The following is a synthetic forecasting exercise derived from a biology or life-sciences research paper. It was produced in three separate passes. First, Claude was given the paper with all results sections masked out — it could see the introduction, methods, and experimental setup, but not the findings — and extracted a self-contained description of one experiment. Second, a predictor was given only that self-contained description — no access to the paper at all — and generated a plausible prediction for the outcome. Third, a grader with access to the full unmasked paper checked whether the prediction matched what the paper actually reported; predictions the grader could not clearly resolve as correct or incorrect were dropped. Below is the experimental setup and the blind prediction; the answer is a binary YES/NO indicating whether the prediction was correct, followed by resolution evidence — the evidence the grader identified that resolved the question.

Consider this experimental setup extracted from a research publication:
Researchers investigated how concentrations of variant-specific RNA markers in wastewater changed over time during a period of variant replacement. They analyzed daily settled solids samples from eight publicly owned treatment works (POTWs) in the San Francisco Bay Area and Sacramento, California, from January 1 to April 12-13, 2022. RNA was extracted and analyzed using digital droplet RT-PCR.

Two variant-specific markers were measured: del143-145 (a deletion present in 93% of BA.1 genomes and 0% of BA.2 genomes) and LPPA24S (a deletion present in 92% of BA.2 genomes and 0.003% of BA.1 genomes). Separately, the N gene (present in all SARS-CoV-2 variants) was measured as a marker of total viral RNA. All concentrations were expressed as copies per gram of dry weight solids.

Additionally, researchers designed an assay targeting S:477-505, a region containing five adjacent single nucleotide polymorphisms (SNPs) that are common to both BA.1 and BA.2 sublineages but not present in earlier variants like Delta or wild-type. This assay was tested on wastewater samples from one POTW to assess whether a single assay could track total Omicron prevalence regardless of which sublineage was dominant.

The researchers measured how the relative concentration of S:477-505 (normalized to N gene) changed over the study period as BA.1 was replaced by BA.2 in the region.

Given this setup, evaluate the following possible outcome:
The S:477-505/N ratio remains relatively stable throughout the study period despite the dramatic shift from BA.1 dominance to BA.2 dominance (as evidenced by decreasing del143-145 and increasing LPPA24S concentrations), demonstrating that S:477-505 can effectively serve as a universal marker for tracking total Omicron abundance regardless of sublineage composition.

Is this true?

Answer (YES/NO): YES